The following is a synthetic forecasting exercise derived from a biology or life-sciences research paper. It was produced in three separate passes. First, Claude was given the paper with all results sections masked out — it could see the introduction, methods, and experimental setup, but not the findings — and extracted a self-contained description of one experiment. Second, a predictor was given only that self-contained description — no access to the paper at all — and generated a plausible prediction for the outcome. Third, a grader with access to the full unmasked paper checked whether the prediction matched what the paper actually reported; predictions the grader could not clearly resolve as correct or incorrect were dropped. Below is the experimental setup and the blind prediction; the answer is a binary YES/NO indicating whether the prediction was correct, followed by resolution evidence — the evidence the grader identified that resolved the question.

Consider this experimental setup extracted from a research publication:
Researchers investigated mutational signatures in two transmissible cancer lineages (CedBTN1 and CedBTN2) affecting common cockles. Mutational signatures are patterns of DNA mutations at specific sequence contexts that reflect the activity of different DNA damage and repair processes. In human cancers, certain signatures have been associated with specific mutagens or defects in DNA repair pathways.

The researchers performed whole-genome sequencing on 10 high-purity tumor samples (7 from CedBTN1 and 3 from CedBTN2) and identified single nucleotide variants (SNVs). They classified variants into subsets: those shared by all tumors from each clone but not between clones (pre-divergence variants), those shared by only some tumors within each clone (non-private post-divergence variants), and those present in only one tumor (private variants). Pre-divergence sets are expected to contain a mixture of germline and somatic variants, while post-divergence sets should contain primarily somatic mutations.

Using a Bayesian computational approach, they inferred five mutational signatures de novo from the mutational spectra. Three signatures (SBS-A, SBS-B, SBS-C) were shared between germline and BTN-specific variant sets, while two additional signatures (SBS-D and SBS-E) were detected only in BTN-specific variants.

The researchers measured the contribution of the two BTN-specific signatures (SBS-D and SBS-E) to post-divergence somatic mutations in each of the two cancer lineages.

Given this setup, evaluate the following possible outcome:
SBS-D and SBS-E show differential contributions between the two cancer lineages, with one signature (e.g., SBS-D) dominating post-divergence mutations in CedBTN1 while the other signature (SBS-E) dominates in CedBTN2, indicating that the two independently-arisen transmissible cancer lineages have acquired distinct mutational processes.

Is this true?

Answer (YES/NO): YES